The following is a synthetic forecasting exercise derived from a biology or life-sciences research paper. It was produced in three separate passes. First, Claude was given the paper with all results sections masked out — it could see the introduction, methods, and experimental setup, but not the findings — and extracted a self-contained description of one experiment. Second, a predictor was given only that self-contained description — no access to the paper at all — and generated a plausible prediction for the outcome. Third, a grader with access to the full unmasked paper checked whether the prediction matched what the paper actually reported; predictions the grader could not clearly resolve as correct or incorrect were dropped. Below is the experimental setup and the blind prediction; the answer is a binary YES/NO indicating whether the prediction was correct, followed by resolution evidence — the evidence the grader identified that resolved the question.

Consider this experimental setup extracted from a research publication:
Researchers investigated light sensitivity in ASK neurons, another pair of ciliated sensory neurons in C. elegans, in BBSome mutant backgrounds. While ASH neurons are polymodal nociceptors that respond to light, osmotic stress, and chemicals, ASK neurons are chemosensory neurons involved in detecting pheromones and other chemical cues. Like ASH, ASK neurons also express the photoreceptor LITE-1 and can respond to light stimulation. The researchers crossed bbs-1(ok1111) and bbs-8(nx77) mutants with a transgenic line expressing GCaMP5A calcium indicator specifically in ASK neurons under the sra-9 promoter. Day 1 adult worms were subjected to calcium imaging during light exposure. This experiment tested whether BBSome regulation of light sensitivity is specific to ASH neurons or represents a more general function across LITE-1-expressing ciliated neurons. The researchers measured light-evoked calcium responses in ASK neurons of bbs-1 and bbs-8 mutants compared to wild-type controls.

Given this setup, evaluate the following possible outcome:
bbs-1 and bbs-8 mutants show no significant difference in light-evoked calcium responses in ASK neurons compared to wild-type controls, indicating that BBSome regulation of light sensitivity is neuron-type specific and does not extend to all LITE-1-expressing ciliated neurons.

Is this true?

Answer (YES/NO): YES